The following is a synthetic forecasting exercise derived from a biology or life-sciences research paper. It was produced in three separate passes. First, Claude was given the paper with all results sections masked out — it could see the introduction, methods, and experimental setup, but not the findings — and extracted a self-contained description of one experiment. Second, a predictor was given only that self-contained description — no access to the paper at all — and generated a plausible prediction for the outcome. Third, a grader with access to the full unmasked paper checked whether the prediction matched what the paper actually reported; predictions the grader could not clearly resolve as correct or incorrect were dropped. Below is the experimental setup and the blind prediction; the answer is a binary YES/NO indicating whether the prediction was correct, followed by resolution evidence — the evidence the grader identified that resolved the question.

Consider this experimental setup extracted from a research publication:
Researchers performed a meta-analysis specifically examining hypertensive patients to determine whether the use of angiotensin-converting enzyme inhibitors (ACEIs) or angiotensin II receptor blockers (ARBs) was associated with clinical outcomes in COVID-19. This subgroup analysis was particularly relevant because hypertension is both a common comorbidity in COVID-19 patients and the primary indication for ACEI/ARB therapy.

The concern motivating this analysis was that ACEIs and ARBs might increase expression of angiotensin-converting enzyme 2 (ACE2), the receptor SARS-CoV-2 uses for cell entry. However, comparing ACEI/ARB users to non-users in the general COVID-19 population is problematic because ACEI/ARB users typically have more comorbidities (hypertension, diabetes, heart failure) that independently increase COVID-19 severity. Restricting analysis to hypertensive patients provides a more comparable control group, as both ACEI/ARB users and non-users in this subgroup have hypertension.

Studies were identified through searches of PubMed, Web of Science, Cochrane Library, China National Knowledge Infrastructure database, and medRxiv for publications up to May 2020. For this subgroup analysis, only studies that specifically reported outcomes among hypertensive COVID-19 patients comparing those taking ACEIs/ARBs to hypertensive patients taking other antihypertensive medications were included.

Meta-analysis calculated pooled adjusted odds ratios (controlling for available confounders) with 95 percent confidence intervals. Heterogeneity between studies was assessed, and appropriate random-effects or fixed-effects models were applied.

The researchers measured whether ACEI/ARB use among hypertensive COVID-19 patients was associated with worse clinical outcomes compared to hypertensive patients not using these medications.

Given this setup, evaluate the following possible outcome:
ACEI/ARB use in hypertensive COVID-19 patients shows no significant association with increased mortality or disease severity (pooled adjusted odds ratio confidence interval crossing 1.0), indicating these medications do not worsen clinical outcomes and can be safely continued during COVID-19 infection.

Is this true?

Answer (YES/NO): NO